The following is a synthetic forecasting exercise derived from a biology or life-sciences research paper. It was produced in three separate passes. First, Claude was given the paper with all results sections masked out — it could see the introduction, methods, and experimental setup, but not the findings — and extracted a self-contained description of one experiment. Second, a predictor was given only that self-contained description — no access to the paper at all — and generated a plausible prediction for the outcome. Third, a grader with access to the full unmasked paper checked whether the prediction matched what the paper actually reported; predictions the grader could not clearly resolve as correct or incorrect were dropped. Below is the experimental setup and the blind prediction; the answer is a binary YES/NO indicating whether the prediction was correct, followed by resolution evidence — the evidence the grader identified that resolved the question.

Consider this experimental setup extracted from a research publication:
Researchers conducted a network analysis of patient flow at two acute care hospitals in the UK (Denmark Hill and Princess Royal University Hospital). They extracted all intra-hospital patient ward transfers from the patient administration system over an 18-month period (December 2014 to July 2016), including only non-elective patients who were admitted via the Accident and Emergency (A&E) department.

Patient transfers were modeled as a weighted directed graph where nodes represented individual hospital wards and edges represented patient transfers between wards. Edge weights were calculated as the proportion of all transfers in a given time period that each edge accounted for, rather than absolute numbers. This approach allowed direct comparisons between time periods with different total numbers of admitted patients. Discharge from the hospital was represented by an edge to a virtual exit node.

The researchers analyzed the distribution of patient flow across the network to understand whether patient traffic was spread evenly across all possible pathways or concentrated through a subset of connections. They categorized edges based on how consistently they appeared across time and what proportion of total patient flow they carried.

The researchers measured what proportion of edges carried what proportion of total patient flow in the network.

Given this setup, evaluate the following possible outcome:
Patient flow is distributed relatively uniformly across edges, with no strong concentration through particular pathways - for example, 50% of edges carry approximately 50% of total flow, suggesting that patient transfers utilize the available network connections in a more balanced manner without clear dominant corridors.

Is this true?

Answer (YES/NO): NO